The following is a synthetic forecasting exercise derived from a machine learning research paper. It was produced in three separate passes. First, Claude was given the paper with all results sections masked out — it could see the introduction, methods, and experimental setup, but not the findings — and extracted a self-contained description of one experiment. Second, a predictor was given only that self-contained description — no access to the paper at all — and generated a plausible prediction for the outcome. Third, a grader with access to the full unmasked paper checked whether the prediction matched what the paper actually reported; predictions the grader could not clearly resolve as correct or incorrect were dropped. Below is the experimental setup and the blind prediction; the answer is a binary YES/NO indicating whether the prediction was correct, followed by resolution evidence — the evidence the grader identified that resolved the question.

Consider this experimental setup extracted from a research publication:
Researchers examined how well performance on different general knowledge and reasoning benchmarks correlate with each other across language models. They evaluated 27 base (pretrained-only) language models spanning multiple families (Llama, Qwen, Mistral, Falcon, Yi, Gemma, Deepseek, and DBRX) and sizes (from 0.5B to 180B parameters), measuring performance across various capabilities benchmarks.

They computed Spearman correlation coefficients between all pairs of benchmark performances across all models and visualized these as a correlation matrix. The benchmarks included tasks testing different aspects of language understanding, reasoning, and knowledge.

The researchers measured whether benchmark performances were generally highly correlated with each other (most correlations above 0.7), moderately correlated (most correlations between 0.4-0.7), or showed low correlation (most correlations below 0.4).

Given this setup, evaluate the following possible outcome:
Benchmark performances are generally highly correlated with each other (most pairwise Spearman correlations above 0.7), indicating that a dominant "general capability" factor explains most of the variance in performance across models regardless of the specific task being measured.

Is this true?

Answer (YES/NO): YES